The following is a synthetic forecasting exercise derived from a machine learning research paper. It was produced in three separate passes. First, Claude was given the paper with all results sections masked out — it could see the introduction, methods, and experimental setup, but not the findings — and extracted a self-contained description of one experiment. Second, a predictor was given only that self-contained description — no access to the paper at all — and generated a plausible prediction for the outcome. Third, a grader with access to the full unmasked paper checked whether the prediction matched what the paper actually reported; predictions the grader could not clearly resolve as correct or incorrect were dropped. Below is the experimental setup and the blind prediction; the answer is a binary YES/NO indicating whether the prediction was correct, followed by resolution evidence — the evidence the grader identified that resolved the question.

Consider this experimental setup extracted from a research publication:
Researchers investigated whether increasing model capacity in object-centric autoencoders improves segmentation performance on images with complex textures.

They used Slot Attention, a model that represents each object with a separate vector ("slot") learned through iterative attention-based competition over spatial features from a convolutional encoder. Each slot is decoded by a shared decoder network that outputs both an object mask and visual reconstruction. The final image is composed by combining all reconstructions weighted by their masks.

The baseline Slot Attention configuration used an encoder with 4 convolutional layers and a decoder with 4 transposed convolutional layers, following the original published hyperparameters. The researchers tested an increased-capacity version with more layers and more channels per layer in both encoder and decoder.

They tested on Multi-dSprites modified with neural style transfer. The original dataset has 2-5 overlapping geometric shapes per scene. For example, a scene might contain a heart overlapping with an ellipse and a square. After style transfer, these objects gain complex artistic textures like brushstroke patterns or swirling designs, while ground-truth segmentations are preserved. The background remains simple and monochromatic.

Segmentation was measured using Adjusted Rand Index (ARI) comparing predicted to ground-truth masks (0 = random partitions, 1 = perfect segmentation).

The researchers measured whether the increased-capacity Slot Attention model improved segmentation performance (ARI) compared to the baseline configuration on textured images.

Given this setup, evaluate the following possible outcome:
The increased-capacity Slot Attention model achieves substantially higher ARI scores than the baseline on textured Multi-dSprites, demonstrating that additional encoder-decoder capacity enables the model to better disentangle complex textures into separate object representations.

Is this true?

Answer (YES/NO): YES